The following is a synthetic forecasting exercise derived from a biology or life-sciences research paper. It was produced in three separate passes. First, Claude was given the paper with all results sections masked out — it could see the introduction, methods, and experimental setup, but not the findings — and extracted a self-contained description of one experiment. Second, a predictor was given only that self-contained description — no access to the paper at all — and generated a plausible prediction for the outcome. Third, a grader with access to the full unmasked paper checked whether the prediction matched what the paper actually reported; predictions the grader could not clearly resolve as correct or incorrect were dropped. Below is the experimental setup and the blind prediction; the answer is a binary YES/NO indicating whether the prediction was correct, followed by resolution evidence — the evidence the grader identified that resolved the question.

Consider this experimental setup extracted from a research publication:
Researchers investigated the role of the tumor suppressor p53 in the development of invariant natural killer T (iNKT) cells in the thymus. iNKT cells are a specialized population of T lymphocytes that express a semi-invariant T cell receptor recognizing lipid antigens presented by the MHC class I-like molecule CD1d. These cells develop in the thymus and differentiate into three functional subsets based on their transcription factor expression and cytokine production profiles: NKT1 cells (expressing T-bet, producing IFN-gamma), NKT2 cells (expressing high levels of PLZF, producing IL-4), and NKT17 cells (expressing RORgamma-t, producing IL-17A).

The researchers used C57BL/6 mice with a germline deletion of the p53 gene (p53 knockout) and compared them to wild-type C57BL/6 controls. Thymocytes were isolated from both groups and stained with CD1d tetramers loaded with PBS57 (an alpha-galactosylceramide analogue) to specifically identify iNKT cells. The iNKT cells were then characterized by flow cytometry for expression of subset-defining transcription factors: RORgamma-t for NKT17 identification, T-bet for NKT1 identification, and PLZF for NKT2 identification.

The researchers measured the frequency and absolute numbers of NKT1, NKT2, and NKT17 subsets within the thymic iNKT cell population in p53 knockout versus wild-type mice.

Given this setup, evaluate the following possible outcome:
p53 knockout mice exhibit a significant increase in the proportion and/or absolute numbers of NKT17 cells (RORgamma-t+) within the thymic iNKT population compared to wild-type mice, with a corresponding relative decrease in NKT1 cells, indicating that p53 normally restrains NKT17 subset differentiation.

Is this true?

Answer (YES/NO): NO